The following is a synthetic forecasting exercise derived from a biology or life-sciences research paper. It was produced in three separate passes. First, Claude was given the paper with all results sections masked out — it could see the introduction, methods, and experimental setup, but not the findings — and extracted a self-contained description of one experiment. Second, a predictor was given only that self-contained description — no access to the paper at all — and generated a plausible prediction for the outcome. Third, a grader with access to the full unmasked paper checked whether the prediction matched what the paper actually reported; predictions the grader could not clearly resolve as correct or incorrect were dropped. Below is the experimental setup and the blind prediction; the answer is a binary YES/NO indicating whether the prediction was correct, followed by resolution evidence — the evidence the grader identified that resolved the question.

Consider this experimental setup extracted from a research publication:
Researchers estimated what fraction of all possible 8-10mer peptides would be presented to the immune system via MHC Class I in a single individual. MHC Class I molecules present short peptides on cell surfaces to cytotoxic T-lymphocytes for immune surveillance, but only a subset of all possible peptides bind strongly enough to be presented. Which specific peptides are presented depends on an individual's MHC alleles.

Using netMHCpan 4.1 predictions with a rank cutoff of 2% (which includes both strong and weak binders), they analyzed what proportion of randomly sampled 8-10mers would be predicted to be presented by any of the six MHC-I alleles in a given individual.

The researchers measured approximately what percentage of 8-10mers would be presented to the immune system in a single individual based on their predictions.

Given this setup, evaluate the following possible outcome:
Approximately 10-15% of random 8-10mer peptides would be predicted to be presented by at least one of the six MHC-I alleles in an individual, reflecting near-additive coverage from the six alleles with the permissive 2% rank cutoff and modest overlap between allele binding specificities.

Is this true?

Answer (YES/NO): YES